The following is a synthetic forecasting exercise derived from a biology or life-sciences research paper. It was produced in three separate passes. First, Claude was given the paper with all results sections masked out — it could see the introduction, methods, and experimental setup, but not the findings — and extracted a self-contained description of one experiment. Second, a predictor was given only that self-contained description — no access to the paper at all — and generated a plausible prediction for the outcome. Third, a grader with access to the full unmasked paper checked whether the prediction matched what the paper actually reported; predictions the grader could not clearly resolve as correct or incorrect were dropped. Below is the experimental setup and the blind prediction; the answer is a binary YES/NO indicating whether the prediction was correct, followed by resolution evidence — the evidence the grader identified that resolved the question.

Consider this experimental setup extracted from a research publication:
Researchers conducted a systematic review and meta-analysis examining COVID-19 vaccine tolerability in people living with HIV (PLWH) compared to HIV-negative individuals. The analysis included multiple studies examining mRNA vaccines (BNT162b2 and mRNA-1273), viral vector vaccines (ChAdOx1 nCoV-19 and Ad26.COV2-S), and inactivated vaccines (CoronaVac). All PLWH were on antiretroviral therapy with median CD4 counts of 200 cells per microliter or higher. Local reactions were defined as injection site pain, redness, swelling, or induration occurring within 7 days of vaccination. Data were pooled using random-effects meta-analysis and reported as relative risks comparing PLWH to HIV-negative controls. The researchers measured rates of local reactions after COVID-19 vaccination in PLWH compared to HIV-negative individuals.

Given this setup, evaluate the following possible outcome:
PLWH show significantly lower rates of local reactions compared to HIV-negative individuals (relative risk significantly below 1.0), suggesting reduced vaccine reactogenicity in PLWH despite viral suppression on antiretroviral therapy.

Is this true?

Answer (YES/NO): NO